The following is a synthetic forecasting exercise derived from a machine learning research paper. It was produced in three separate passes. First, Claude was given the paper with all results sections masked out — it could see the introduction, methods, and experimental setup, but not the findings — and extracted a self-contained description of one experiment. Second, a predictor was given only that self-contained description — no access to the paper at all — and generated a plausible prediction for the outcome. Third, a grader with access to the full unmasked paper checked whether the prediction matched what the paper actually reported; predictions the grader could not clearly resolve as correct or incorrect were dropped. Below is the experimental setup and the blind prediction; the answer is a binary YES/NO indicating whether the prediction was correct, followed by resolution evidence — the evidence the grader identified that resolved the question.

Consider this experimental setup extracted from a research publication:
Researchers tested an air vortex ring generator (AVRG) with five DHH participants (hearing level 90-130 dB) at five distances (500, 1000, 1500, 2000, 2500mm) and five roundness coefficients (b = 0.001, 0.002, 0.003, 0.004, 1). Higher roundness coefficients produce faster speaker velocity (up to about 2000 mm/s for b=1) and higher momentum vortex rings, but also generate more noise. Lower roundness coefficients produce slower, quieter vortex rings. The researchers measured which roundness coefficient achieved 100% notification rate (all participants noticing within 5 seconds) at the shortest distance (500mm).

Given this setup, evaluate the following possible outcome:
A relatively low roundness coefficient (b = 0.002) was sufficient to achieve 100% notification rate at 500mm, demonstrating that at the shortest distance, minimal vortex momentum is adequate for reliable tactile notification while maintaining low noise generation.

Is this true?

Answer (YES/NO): NO